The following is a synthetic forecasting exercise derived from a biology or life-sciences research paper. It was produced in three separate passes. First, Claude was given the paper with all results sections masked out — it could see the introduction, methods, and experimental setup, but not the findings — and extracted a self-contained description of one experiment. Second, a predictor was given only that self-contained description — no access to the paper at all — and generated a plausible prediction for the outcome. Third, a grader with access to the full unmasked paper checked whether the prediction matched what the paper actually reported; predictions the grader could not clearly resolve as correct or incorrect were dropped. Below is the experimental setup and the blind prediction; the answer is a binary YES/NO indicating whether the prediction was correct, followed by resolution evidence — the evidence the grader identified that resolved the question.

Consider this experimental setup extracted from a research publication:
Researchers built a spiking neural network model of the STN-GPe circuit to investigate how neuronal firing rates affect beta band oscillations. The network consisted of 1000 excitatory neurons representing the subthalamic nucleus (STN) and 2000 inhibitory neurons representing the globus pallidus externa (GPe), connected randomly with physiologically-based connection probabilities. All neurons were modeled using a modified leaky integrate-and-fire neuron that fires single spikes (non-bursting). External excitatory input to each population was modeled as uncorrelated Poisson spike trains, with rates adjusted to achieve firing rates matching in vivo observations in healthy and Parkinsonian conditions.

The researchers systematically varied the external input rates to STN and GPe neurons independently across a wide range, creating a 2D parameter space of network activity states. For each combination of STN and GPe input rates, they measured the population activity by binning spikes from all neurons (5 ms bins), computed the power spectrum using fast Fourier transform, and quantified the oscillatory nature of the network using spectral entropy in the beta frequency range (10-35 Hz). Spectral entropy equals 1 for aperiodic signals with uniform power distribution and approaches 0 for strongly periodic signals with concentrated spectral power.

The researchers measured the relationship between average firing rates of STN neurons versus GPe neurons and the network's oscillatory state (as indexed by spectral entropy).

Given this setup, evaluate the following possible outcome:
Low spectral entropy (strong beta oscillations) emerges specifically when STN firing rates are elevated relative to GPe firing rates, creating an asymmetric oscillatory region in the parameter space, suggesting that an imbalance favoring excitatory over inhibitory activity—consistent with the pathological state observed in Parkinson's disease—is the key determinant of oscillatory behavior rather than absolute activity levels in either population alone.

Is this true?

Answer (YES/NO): NO